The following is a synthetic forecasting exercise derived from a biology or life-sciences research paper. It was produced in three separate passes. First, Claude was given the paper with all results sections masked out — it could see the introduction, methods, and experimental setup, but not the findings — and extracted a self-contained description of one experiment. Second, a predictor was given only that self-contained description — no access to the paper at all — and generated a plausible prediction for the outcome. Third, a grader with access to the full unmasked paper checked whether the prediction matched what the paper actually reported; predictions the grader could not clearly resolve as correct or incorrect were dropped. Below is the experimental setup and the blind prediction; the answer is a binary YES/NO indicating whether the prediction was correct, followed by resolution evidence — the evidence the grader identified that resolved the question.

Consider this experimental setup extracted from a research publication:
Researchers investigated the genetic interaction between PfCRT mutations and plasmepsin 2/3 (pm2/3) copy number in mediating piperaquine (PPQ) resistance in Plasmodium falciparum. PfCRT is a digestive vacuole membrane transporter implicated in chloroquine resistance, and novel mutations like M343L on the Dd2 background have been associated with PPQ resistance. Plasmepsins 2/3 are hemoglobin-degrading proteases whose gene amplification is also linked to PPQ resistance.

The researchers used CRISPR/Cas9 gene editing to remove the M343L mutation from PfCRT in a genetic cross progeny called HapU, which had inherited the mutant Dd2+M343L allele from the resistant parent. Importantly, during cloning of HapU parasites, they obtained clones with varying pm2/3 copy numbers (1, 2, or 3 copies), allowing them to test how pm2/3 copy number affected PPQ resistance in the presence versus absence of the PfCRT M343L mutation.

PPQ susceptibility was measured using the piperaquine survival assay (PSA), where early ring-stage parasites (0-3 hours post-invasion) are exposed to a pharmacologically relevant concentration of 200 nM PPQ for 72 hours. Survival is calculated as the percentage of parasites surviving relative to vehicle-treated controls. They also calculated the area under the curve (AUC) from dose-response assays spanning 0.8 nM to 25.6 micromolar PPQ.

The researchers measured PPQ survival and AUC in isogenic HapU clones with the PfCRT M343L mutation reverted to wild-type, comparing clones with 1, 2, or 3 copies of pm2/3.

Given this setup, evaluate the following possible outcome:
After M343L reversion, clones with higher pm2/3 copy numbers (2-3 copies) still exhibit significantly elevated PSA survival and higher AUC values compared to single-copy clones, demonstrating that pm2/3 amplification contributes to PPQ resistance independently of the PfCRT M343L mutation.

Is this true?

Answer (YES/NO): NO